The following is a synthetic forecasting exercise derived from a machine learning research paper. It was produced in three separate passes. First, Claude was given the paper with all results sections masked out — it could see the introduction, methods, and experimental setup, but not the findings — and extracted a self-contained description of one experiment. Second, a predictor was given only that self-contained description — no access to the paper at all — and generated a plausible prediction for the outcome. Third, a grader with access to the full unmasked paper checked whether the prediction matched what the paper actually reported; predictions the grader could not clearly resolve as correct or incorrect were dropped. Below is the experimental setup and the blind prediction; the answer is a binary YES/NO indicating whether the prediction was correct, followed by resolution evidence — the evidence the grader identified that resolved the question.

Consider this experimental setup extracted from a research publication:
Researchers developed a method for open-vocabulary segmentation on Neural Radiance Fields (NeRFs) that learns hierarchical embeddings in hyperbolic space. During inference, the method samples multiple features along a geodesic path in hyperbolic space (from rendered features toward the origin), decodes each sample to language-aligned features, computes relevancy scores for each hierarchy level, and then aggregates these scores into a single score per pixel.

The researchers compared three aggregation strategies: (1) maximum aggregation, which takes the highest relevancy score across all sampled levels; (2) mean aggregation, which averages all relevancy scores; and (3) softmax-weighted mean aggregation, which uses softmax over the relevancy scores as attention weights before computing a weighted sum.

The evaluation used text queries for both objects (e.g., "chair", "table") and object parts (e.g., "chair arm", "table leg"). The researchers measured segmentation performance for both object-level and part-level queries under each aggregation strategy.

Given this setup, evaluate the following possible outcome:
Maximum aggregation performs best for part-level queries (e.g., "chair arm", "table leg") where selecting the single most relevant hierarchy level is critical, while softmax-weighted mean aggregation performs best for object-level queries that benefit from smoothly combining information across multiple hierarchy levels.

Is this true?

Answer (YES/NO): NO